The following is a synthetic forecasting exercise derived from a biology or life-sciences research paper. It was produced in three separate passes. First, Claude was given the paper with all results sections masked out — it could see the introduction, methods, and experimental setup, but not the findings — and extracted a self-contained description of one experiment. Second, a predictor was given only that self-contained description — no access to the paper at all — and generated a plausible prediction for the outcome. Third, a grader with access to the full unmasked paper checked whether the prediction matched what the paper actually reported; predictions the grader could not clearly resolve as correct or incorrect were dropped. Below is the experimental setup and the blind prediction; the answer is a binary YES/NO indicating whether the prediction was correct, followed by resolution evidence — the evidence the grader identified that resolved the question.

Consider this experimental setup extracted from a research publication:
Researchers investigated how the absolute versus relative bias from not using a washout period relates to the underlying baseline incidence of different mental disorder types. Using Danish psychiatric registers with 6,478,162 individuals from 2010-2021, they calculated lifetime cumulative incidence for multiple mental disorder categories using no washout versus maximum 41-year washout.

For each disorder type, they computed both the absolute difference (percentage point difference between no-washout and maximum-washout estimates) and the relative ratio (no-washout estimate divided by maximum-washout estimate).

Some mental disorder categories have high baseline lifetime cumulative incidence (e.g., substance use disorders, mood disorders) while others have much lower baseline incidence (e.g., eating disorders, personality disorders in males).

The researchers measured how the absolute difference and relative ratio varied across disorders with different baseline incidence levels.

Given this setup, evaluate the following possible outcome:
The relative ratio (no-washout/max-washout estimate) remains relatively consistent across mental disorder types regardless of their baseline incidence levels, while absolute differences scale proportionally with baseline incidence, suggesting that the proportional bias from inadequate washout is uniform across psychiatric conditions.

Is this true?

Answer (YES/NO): NO